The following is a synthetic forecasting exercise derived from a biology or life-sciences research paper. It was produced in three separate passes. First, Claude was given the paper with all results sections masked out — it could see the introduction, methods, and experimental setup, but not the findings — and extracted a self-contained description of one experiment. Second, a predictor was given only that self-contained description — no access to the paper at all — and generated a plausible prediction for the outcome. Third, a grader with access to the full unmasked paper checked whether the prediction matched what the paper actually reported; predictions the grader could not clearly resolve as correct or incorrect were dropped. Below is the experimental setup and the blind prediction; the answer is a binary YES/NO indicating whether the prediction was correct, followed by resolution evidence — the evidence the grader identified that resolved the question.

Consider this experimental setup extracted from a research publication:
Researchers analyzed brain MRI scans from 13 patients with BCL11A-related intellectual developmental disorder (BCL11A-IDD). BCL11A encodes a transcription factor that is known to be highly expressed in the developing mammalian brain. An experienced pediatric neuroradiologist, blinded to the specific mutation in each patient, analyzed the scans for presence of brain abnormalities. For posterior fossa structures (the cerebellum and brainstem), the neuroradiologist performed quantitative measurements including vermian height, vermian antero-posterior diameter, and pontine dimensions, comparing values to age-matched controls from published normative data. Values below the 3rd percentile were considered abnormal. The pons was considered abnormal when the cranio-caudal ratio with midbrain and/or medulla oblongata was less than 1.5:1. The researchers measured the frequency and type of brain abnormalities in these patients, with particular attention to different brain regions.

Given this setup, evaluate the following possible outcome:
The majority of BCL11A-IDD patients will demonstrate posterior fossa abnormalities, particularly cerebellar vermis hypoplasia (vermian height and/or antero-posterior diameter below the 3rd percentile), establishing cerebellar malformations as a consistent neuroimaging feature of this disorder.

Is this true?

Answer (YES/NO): NO